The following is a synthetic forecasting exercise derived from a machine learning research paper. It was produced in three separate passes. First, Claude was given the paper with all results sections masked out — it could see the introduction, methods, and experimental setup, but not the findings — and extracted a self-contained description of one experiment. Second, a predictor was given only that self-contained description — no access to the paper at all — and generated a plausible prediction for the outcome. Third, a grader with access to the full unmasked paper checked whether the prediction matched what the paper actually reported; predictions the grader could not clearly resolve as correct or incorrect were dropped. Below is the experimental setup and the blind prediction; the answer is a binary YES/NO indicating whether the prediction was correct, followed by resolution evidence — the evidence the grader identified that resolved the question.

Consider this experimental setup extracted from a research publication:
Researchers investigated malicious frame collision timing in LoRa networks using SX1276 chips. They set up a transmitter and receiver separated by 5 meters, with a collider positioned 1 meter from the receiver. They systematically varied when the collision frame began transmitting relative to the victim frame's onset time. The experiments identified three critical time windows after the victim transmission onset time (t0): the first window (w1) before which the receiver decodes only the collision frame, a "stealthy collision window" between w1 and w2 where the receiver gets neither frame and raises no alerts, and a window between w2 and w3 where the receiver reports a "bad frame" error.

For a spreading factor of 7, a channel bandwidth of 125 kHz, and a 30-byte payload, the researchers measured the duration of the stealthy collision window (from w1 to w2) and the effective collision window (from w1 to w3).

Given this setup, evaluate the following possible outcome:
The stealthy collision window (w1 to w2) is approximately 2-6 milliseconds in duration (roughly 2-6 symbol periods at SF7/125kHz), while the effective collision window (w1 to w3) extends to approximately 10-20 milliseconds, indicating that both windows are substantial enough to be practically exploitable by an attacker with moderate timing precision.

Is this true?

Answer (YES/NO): NO